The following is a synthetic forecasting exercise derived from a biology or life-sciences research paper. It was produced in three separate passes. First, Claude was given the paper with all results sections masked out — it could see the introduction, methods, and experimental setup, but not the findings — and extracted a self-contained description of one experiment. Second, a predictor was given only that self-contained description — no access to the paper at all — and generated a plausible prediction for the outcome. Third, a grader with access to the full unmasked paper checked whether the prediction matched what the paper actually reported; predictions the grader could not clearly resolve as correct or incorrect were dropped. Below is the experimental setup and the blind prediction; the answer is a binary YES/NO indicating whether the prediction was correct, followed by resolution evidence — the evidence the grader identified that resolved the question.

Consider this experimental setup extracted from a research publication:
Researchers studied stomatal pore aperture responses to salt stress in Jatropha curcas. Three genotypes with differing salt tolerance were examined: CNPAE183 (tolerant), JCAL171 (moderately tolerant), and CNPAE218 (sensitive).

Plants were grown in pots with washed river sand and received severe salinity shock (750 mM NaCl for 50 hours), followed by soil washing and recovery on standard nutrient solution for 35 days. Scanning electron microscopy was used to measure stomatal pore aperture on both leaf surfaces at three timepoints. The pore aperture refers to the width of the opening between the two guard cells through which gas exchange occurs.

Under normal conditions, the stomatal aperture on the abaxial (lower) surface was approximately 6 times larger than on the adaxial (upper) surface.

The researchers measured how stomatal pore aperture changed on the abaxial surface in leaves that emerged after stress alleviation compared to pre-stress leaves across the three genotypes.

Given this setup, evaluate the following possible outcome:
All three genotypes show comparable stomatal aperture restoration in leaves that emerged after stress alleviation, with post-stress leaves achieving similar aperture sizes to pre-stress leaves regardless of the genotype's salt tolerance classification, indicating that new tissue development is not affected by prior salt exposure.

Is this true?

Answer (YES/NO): NO